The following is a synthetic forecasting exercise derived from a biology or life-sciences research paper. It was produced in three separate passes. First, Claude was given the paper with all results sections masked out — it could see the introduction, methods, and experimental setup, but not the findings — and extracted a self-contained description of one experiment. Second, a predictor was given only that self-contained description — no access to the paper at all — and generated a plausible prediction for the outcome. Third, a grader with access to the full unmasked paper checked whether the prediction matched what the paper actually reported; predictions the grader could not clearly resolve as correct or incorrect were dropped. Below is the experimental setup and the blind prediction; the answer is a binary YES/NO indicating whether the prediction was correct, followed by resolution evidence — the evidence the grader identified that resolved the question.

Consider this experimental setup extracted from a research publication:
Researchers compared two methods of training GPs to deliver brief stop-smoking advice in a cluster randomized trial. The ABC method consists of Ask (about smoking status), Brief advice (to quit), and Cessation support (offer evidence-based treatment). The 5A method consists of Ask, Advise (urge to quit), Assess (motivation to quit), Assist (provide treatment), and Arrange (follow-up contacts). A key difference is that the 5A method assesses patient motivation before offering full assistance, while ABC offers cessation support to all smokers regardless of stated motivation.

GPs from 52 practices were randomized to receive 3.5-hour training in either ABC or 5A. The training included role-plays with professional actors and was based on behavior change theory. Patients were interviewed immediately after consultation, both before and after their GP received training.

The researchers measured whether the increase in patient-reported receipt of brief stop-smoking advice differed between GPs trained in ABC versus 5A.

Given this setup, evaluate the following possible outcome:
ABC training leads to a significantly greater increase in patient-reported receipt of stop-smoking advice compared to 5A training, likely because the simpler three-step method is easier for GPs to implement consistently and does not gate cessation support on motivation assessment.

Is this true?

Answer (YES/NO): NO